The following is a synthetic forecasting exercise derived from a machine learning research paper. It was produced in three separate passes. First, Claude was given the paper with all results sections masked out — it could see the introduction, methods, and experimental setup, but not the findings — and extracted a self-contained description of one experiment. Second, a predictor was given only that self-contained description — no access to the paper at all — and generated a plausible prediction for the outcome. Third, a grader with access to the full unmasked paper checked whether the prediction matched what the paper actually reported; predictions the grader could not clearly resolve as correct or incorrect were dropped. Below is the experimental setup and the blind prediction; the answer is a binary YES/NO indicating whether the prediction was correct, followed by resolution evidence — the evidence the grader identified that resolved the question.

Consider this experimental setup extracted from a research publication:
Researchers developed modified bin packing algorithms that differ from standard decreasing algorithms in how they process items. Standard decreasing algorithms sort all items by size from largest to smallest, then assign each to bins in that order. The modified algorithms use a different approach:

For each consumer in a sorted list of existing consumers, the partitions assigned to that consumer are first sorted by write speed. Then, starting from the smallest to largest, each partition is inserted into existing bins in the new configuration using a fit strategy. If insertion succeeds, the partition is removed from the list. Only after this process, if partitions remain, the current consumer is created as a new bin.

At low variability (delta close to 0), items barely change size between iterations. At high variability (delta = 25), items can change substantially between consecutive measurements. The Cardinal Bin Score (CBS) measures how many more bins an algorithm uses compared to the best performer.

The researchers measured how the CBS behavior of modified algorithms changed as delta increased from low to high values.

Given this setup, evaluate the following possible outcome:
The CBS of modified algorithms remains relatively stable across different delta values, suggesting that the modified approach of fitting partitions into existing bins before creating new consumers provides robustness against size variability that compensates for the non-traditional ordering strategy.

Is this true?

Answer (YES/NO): NO